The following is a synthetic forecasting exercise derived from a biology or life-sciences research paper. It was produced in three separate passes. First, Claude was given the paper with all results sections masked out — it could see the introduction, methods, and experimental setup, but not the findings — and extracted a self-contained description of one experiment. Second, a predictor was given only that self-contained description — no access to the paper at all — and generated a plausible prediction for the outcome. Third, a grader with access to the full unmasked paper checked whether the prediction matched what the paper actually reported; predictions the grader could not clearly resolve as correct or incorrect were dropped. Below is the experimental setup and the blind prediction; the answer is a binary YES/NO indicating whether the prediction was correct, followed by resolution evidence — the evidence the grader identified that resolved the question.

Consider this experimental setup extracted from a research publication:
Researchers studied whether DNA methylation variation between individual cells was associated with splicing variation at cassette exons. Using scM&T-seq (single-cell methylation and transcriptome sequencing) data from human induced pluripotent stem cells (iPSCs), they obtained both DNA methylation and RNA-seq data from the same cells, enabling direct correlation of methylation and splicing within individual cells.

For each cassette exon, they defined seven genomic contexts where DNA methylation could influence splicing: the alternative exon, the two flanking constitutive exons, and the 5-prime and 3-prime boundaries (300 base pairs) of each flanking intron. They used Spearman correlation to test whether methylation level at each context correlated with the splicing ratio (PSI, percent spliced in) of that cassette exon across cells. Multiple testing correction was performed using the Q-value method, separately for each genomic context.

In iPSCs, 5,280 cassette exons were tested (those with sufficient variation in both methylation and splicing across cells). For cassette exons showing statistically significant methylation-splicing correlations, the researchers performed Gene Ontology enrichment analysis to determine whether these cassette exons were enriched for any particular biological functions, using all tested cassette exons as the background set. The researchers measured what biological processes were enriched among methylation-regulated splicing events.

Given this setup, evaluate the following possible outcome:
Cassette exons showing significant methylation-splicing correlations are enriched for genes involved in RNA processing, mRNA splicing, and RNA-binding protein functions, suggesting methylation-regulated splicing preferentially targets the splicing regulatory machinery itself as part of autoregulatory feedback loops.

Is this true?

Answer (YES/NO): NO